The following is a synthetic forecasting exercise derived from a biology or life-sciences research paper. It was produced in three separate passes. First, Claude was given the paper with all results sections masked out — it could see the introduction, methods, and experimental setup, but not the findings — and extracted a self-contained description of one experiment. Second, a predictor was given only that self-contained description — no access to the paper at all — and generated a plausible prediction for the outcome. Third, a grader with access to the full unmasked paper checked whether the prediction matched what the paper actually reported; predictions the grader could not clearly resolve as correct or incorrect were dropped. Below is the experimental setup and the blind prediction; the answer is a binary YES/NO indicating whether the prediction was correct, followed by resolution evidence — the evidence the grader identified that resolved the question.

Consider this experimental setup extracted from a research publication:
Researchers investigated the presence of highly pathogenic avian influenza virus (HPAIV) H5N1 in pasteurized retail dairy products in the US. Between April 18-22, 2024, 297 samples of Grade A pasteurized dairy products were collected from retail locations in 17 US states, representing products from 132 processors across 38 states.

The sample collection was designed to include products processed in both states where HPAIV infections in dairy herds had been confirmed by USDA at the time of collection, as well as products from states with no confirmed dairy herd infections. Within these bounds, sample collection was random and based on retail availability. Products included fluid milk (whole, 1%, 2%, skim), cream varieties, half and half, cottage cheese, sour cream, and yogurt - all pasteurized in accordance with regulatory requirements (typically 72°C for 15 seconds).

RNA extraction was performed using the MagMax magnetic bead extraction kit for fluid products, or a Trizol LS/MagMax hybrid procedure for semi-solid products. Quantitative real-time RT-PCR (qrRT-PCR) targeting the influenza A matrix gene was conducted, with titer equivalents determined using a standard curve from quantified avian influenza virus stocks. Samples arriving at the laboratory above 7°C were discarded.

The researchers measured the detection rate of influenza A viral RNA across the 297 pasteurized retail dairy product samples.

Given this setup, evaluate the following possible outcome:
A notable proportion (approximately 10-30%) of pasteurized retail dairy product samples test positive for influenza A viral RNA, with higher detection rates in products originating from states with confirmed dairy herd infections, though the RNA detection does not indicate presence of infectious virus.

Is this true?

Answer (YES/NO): NO